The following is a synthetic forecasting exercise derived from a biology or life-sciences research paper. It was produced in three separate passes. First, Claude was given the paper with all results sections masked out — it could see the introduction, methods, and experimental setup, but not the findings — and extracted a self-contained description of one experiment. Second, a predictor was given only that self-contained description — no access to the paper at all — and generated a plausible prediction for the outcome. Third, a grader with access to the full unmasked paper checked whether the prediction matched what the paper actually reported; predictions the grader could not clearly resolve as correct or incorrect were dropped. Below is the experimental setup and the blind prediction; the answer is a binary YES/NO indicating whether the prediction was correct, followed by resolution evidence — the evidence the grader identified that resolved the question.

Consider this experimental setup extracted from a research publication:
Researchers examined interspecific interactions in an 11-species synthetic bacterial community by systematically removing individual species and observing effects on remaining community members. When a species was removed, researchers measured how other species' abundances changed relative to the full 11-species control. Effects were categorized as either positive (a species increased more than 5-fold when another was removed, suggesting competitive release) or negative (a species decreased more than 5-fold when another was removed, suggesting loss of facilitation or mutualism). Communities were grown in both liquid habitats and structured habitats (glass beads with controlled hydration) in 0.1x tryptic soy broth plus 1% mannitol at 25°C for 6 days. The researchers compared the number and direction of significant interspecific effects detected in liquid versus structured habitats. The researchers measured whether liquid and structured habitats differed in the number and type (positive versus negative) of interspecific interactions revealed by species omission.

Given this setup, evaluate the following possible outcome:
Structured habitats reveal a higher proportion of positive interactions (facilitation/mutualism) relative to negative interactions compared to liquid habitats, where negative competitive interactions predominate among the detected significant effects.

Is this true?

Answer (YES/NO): NO